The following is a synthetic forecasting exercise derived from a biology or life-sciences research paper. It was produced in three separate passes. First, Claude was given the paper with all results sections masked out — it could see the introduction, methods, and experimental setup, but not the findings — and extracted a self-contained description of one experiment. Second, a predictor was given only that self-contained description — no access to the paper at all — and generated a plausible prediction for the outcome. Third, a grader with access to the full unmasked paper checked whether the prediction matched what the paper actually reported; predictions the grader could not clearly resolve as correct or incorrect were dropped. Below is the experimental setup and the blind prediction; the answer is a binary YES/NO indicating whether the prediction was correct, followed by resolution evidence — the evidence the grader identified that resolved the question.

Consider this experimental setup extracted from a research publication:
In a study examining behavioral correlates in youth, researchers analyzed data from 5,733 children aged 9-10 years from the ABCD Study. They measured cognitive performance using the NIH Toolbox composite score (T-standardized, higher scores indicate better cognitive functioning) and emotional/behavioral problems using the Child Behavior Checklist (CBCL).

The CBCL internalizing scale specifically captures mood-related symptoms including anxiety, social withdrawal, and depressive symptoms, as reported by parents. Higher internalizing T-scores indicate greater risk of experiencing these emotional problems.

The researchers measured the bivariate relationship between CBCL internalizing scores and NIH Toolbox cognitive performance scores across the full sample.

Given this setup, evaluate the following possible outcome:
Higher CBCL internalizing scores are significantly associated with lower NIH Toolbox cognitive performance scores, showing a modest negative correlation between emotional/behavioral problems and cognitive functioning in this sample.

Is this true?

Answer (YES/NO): NO